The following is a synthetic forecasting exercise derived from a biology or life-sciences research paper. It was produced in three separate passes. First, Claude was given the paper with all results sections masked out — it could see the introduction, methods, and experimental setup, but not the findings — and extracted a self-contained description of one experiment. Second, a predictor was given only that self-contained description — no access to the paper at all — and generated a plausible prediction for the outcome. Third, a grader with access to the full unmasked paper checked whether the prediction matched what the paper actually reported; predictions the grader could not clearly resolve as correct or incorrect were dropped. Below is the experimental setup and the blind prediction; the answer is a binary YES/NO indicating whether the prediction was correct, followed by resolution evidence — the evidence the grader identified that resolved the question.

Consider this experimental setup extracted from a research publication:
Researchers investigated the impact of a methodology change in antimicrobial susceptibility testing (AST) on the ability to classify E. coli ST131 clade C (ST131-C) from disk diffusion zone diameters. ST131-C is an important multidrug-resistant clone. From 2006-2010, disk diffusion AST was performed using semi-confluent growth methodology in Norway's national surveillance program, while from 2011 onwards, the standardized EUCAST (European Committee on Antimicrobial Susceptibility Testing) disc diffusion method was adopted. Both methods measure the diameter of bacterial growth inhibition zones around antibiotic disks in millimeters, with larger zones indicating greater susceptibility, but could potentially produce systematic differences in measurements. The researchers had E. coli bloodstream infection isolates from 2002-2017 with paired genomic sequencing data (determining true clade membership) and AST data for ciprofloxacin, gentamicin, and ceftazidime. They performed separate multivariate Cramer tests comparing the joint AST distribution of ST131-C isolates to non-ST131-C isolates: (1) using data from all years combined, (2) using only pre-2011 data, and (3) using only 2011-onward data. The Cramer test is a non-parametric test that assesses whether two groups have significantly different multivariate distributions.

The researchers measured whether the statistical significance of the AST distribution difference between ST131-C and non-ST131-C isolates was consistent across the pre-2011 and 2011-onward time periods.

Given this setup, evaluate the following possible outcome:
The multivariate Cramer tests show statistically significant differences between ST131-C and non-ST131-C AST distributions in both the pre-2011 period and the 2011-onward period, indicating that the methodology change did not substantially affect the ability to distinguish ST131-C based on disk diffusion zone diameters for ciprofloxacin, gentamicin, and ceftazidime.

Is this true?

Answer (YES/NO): YES